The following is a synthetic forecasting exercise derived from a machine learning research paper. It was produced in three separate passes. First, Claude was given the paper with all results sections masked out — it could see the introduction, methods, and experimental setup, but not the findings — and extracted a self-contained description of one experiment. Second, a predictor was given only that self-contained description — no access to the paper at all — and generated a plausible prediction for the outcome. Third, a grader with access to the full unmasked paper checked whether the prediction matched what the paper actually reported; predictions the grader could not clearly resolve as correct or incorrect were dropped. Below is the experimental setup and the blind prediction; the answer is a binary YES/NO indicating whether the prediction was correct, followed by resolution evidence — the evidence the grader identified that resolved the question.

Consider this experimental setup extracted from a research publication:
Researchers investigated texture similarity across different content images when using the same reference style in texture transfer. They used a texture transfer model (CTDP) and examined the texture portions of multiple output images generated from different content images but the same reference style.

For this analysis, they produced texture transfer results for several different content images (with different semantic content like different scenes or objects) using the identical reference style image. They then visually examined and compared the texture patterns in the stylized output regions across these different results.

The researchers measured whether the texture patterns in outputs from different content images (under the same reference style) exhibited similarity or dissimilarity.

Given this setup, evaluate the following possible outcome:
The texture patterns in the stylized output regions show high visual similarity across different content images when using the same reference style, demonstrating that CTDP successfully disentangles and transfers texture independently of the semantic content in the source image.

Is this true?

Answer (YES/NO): NO